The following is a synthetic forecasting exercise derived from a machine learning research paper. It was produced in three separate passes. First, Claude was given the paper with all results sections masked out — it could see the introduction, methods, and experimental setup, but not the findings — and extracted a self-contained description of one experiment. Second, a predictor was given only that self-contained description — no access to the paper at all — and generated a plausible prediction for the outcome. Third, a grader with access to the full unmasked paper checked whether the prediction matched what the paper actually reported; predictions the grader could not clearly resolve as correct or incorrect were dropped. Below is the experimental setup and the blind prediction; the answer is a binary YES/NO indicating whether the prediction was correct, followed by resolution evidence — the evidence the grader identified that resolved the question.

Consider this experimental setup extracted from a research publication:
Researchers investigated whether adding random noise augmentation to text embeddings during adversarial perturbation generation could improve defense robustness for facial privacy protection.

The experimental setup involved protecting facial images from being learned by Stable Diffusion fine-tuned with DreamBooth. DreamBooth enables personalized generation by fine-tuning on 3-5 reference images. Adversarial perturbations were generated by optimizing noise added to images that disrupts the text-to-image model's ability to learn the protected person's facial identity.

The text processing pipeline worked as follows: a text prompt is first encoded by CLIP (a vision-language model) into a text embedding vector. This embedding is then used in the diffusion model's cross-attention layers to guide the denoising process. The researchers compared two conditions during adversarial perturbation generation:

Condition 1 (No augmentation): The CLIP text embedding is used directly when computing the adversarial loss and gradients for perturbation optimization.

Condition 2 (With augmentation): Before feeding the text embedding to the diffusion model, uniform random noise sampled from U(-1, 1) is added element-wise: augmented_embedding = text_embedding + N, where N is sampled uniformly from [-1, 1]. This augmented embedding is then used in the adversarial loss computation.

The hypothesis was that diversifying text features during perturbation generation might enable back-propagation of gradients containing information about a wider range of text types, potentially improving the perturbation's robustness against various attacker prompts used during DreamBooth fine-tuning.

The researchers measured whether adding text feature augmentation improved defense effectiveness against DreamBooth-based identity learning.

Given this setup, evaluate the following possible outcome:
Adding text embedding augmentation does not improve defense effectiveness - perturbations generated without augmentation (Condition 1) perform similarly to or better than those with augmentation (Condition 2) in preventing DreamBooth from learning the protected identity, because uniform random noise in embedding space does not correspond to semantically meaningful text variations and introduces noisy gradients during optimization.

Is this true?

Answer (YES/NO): NO